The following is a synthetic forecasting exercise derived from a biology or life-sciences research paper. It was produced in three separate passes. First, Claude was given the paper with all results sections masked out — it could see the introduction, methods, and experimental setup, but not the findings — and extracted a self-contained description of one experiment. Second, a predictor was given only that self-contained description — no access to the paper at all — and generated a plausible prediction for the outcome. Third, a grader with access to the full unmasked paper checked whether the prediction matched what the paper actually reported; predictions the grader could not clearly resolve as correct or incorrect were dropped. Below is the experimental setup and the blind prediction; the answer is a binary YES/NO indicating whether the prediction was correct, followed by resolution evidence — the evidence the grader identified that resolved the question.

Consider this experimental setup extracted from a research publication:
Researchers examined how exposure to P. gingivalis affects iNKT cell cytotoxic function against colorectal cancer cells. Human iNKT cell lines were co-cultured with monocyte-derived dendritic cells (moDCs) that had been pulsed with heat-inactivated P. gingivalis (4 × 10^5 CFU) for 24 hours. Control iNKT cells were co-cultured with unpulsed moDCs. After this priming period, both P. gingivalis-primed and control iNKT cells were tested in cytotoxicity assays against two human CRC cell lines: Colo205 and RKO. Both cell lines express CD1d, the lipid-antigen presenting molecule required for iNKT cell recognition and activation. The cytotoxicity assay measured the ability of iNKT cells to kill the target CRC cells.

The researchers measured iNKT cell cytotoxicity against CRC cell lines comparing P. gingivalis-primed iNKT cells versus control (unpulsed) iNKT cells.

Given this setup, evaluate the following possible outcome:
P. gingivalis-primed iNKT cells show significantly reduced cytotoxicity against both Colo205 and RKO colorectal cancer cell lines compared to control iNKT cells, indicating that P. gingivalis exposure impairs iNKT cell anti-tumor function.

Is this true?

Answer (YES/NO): YES